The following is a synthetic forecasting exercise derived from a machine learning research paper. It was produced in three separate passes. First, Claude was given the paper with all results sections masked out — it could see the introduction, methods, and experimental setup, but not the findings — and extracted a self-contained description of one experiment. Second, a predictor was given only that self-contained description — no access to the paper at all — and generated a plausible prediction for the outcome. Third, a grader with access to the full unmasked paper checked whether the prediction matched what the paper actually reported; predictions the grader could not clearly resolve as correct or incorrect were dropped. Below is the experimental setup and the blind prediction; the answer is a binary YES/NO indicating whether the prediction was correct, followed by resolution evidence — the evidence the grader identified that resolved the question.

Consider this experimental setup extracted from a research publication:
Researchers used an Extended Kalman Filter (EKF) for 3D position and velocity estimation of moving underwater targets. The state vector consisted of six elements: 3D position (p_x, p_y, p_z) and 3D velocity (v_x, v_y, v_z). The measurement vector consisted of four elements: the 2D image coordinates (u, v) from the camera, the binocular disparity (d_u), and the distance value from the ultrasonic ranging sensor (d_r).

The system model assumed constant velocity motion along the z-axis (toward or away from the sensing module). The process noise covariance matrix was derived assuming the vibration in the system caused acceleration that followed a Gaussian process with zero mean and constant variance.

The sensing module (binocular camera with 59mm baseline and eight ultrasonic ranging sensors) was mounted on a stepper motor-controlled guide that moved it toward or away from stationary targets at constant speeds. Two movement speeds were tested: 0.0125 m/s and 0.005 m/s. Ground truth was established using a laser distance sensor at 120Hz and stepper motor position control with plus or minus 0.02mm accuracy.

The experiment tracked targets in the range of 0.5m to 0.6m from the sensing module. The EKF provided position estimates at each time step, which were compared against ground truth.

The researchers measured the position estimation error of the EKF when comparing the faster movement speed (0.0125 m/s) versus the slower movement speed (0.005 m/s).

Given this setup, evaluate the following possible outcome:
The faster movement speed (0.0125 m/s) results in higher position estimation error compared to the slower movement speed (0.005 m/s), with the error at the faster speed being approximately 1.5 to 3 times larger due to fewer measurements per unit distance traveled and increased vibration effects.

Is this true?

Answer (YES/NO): NO